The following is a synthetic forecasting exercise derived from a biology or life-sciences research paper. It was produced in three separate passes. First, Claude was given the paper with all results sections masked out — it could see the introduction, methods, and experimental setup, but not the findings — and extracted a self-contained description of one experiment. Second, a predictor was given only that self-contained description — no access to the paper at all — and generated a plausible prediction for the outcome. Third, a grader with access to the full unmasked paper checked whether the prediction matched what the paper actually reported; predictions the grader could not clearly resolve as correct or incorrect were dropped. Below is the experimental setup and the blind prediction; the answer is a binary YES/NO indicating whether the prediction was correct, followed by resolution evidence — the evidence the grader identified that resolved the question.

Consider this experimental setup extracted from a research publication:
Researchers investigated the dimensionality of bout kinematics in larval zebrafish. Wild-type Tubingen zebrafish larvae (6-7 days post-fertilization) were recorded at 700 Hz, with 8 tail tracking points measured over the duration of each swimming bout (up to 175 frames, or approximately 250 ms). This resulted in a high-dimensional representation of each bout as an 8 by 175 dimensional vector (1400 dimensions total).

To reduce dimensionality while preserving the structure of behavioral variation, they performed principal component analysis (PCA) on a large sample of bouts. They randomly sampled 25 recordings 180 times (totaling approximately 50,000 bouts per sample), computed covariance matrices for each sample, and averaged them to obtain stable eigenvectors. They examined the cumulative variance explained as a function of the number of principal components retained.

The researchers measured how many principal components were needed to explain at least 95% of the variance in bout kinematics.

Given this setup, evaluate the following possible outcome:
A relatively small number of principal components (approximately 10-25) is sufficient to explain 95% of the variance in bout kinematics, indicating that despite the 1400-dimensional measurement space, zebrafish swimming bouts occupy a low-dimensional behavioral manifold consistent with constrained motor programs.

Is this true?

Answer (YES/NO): YES